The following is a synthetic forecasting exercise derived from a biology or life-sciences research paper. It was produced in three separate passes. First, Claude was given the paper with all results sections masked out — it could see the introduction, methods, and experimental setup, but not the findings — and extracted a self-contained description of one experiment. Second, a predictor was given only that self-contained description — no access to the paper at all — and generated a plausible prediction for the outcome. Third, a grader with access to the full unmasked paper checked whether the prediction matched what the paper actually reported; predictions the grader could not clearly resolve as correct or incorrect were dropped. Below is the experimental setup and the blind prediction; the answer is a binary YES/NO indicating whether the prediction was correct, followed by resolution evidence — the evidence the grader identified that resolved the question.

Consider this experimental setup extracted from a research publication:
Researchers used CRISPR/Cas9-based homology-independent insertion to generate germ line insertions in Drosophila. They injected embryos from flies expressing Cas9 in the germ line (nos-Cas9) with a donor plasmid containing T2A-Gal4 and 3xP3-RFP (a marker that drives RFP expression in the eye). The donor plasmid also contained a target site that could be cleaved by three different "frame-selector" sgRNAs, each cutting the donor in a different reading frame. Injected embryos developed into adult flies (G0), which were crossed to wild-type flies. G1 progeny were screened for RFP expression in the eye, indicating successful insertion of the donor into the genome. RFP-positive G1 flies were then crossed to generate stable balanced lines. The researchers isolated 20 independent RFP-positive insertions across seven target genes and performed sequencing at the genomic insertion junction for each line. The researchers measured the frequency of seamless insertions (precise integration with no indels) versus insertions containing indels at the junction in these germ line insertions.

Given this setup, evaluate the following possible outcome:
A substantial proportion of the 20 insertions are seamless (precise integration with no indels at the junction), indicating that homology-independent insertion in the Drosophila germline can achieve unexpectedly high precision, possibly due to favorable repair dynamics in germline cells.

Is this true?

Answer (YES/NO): NO